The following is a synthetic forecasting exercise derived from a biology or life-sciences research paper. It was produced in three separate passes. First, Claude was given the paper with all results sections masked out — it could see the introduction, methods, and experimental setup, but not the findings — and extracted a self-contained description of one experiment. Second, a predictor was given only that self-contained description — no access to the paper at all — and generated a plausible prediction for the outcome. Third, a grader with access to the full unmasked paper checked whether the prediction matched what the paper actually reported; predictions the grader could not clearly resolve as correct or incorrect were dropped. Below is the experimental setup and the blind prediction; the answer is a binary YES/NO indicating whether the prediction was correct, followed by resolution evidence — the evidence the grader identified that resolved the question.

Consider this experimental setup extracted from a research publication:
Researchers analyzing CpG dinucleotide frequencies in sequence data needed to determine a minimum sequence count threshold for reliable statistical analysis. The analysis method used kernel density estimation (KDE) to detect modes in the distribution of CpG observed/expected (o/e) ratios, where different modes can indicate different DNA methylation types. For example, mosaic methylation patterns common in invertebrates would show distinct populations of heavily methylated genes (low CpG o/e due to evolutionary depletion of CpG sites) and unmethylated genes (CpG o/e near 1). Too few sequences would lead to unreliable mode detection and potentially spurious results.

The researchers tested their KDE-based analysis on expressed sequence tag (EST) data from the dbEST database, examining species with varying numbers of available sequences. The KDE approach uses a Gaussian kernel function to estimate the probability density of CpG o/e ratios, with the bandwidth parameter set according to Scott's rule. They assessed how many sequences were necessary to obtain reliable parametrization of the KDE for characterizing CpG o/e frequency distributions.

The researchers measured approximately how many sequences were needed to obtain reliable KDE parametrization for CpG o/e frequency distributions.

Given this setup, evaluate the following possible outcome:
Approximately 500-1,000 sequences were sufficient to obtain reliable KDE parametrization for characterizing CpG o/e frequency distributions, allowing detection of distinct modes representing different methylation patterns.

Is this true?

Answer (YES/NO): YES